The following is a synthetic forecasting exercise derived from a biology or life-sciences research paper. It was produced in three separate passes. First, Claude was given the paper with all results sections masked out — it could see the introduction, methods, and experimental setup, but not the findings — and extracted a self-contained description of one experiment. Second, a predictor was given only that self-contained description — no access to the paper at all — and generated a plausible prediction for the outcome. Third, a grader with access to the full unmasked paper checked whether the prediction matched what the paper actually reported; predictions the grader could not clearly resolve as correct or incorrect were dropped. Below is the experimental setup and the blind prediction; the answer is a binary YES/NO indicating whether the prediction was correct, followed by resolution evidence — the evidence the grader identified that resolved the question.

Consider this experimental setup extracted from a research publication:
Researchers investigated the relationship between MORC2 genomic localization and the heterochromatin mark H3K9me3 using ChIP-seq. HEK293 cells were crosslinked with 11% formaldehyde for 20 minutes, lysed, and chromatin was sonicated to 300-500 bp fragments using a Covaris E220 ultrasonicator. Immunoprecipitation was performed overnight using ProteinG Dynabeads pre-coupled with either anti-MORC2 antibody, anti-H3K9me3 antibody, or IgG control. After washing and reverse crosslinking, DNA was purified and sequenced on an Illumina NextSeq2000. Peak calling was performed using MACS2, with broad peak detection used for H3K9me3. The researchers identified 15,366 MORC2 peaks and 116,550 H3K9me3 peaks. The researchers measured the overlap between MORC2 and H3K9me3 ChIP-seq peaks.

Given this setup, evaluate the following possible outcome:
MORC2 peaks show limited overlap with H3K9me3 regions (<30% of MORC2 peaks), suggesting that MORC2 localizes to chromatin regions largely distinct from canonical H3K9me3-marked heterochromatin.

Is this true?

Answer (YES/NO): YES